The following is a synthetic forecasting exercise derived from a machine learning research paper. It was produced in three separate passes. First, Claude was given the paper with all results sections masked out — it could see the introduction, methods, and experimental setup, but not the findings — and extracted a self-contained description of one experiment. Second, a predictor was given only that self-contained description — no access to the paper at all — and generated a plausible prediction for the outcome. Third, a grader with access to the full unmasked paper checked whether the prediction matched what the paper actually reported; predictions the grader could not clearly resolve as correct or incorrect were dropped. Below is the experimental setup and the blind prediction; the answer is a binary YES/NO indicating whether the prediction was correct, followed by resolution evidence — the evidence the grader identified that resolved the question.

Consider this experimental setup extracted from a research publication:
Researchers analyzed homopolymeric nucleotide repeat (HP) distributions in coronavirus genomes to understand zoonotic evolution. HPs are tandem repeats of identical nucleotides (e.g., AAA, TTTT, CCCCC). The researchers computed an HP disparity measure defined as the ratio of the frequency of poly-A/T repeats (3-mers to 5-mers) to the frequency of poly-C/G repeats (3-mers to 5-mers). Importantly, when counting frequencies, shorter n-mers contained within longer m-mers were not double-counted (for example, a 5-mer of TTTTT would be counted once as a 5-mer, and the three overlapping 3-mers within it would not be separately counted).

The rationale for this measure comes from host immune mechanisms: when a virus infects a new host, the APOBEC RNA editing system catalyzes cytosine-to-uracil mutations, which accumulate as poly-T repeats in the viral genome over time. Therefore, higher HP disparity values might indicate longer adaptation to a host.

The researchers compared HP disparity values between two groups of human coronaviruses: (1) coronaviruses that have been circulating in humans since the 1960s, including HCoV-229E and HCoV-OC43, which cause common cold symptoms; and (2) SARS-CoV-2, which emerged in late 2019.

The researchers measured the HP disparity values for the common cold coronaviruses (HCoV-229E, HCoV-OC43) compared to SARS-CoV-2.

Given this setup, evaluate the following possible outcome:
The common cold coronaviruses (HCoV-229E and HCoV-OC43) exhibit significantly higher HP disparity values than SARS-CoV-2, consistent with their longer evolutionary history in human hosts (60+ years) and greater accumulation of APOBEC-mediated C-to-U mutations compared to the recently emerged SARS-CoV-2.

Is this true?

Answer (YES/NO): NO